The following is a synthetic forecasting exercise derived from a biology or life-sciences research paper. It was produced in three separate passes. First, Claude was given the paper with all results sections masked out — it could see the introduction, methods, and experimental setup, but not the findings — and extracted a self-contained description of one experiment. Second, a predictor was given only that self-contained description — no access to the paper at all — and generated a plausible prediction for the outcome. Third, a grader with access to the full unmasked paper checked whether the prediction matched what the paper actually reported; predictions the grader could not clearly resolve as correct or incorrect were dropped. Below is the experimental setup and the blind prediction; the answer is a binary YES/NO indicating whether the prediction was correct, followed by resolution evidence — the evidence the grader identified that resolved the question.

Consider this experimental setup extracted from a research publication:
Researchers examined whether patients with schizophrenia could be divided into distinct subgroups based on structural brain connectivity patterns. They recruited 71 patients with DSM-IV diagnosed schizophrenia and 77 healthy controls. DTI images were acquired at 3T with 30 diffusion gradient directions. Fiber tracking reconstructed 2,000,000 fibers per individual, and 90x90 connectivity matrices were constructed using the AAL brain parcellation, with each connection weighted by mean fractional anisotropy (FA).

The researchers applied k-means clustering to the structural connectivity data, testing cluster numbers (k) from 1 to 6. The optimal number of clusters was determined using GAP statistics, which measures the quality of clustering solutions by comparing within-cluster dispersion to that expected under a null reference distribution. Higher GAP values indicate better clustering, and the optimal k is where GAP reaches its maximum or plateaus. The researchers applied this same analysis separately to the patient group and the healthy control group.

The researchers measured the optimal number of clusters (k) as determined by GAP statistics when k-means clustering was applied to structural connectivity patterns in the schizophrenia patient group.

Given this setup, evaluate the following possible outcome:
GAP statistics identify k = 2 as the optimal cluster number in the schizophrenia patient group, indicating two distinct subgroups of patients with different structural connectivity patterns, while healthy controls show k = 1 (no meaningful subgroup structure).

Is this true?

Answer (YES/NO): NO